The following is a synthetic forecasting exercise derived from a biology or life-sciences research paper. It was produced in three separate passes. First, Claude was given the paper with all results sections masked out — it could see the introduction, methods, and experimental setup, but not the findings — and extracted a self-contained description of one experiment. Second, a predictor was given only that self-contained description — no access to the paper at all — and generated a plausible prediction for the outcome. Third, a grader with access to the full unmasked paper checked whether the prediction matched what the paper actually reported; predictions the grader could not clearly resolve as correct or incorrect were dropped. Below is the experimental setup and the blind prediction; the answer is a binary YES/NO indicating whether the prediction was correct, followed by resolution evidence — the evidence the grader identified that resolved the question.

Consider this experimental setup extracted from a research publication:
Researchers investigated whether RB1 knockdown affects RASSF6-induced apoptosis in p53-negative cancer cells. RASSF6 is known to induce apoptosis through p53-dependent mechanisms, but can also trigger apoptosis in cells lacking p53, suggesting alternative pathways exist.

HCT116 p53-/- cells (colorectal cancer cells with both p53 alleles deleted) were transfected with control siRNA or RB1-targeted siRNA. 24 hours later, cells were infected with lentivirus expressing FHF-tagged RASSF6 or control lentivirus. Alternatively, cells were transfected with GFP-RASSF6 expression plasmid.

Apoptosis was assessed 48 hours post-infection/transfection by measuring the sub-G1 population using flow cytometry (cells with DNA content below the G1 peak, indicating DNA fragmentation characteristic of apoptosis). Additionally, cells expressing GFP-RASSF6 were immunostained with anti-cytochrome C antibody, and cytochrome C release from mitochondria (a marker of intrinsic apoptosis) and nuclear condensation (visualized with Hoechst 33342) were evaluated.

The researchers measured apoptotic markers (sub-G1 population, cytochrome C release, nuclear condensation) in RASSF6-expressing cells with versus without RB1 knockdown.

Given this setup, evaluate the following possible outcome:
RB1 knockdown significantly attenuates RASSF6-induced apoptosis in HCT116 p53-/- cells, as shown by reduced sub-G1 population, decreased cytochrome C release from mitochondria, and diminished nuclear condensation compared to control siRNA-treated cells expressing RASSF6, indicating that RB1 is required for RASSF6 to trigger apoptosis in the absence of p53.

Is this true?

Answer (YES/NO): YES